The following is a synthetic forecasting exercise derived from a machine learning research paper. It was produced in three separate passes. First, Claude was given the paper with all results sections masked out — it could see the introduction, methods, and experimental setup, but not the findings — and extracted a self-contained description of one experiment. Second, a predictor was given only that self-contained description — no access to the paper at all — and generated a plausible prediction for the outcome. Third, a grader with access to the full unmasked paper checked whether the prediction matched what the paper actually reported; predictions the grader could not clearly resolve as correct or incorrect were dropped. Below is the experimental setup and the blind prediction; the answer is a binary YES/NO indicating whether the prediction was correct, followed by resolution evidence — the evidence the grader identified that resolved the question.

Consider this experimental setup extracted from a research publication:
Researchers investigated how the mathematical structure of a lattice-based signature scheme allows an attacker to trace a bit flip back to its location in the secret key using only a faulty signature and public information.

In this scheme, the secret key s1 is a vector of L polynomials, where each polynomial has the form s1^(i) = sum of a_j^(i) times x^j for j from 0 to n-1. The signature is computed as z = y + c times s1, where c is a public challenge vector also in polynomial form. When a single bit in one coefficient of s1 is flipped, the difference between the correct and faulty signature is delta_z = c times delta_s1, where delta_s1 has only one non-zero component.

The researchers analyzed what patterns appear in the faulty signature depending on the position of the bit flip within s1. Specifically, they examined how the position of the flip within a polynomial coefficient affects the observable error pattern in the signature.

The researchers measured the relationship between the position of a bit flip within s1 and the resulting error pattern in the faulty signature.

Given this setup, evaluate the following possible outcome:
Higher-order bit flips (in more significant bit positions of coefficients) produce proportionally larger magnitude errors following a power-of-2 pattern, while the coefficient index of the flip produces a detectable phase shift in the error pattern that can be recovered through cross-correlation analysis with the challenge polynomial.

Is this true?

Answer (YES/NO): NO